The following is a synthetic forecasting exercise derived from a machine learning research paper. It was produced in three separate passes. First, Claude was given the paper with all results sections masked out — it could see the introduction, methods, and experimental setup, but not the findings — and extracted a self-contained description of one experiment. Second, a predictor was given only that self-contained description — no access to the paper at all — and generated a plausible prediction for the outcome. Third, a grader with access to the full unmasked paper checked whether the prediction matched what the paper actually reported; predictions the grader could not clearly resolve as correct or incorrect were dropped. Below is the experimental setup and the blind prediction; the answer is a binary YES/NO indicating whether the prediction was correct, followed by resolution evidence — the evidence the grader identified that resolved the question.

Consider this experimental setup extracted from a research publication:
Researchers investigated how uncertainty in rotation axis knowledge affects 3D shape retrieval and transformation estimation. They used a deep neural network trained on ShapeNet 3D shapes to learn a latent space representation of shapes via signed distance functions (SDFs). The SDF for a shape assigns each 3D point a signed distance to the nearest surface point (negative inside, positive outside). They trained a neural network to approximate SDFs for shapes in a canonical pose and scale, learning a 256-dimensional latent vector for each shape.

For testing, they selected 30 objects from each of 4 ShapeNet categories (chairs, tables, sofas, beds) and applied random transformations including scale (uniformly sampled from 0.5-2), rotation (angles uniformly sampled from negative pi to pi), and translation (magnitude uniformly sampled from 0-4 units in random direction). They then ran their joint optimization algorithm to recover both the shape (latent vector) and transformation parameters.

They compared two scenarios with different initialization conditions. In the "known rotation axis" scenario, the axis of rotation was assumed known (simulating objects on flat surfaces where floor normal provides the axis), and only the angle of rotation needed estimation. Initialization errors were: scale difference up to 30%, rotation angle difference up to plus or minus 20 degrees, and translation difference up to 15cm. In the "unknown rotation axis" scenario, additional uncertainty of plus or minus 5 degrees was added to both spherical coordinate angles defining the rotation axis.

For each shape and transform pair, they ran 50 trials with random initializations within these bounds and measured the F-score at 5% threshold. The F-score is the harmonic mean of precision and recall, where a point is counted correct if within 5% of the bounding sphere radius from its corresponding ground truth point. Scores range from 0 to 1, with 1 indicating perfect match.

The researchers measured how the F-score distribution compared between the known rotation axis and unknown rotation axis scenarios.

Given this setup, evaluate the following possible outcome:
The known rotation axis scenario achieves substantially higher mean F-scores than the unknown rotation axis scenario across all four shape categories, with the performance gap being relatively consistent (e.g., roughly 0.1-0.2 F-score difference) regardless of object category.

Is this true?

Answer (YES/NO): NO